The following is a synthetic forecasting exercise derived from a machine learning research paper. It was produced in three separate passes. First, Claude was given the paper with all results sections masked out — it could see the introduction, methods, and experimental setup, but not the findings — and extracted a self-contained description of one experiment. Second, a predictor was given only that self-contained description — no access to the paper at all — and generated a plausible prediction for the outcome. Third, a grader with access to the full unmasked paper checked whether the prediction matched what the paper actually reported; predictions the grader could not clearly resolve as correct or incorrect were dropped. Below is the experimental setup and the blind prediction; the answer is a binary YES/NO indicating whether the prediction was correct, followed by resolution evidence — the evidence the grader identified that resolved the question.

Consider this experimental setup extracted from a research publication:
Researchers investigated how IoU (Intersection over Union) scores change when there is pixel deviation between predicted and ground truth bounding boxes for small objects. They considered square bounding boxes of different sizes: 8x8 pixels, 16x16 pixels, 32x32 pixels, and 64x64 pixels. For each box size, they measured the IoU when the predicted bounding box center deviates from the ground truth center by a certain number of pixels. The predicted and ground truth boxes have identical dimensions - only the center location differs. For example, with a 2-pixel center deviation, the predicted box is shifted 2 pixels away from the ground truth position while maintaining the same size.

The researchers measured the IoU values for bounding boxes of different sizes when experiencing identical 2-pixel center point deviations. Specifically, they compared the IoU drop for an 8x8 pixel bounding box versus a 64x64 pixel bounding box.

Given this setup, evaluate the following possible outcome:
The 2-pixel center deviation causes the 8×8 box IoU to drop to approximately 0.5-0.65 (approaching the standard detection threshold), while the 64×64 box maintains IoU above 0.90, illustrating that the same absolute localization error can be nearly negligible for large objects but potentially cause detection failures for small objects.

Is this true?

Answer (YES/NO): NO